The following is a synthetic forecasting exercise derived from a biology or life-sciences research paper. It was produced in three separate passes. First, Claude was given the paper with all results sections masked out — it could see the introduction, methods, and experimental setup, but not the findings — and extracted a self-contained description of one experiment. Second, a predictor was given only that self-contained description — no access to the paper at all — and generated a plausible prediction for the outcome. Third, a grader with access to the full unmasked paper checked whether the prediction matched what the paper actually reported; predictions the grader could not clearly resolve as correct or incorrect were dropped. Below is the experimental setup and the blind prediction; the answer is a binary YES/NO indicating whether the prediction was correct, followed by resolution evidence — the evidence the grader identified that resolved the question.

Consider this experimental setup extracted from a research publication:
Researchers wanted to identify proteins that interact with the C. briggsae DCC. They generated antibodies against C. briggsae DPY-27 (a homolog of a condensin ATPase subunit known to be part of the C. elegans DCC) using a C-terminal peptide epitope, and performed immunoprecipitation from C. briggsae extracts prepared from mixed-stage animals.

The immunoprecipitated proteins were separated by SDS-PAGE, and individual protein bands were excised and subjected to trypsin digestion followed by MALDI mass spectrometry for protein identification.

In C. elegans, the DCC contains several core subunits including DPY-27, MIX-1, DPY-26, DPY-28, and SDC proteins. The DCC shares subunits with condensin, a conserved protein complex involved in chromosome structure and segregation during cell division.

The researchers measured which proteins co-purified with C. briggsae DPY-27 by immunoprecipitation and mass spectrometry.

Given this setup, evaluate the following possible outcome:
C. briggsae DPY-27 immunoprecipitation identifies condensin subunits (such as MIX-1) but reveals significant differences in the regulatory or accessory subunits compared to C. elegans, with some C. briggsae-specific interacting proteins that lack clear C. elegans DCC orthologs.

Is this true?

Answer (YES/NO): NO